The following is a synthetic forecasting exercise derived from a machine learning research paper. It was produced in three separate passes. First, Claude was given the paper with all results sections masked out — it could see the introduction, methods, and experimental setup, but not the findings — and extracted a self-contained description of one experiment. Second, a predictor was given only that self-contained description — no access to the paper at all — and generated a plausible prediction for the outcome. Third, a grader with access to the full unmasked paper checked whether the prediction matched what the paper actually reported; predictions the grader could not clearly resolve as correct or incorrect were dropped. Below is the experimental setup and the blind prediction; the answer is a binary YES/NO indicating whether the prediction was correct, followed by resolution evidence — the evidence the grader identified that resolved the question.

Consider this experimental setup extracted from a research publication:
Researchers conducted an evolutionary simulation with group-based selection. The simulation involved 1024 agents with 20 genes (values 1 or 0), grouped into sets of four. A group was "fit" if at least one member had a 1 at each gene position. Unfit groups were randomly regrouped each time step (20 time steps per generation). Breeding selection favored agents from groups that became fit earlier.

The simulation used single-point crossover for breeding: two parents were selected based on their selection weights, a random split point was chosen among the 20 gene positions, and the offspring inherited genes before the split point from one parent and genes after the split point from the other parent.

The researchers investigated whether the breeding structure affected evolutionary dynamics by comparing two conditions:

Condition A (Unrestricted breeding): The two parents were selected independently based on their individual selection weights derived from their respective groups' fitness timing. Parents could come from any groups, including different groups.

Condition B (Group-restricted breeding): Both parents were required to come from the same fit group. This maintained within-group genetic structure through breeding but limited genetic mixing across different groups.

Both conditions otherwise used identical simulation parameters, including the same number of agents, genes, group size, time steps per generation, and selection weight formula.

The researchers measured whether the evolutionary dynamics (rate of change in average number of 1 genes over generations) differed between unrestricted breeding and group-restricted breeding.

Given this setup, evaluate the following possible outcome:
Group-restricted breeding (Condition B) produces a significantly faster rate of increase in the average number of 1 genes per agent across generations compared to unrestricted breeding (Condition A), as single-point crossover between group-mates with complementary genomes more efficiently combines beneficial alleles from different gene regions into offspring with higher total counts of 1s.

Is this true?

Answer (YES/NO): NO